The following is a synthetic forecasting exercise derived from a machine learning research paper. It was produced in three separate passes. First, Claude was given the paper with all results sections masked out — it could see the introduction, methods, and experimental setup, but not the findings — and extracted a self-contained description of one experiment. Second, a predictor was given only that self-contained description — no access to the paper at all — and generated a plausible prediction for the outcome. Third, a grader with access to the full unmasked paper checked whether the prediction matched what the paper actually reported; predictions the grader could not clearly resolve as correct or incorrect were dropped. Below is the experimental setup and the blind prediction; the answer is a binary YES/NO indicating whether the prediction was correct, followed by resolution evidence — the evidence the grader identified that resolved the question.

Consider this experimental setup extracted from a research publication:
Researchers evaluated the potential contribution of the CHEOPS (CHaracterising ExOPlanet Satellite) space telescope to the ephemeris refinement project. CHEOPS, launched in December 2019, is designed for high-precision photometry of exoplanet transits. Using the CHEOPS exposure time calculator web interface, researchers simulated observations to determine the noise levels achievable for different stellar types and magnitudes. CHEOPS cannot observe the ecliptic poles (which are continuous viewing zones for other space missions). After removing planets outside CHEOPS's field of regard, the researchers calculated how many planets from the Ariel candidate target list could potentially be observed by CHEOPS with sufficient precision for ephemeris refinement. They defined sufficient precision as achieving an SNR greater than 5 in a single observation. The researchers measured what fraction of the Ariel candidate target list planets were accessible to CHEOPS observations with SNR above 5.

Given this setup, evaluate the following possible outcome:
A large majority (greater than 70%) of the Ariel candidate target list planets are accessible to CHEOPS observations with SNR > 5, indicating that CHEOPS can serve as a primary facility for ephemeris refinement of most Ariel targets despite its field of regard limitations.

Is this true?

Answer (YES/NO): NO